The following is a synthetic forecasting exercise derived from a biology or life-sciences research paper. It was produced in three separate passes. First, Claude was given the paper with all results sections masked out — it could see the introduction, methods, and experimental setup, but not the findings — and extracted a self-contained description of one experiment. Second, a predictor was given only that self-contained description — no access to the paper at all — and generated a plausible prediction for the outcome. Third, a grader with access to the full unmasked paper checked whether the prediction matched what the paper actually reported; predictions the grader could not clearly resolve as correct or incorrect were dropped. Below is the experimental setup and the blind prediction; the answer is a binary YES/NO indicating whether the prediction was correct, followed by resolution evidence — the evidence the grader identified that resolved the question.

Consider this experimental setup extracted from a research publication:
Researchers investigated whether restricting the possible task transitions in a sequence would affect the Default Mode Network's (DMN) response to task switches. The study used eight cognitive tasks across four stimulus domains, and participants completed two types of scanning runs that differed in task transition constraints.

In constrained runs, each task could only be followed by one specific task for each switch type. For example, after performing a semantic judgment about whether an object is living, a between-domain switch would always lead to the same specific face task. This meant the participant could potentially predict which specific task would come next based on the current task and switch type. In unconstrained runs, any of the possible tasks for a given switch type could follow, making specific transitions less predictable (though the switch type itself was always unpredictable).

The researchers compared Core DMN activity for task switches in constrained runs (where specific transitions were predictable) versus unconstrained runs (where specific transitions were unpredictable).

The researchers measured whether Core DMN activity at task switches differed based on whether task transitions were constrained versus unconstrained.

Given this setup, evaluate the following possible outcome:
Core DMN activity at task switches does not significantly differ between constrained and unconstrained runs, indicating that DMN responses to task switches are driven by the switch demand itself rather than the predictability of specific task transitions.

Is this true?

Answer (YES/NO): YES